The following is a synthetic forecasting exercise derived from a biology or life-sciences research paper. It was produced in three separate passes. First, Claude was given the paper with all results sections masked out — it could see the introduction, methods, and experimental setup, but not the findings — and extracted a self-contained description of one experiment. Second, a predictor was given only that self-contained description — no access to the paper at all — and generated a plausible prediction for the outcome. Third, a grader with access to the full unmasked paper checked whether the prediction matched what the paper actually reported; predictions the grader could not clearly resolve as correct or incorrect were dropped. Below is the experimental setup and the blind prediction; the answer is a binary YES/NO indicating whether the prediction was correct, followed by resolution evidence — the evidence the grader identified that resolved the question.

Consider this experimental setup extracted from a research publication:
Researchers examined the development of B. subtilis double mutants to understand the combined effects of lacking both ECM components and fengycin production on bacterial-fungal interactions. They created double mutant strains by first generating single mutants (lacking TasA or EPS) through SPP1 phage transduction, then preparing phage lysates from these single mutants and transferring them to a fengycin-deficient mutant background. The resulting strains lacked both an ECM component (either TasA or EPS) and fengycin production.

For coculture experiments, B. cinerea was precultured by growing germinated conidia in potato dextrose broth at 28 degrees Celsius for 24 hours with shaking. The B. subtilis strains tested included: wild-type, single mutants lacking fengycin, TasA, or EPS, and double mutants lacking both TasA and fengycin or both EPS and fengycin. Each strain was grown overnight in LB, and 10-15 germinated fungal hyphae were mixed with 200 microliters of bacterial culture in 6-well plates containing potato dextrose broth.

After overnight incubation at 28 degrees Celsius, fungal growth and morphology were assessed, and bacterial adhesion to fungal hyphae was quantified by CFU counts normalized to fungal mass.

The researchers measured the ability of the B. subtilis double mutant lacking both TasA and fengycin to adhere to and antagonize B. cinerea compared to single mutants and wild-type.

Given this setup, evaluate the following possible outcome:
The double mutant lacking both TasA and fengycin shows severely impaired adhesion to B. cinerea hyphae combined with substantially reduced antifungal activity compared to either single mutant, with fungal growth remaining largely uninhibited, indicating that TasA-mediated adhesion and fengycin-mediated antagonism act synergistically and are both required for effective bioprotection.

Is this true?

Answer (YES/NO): YES